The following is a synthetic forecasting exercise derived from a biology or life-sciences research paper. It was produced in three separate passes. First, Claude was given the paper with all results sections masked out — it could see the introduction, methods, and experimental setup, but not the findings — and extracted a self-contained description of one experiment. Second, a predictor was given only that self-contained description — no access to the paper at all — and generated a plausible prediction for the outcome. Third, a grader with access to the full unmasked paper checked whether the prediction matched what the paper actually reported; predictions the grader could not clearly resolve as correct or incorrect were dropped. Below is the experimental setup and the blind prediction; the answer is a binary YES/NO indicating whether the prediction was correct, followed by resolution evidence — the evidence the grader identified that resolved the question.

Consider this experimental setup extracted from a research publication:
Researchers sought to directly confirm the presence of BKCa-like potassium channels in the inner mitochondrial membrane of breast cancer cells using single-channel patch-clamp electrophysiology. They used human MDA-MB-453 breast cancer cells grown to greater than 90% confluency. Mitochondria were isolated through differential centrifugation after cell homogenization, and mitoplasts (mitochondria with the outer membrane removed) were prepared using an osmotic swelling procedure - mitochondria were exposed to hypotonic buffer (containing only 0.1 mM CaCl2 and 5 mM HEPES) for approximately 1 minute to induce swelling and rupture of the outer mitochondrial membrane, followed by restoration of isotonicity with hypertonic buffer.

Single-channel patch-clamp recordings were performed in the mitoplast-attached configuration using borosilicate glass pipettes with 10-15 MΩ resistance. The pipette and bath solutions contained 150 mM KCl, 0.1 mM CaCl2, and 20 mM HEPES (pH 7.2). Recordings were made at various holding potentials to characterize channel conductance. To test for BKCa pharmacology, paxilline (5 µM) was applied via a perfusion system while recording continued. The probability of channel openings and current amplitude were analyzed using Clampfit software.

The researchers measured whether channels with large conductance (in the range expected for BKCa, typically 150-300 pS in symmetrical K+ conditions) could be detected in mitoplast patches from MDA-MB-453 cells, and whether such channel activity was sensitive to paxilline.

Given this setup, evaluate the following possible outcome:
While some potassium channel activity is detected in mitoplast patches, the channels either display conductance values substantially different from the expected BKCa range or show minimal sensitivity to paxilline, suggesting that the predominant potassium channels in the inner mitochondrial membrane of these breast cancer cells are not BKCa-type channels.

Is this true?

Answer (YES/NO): NO